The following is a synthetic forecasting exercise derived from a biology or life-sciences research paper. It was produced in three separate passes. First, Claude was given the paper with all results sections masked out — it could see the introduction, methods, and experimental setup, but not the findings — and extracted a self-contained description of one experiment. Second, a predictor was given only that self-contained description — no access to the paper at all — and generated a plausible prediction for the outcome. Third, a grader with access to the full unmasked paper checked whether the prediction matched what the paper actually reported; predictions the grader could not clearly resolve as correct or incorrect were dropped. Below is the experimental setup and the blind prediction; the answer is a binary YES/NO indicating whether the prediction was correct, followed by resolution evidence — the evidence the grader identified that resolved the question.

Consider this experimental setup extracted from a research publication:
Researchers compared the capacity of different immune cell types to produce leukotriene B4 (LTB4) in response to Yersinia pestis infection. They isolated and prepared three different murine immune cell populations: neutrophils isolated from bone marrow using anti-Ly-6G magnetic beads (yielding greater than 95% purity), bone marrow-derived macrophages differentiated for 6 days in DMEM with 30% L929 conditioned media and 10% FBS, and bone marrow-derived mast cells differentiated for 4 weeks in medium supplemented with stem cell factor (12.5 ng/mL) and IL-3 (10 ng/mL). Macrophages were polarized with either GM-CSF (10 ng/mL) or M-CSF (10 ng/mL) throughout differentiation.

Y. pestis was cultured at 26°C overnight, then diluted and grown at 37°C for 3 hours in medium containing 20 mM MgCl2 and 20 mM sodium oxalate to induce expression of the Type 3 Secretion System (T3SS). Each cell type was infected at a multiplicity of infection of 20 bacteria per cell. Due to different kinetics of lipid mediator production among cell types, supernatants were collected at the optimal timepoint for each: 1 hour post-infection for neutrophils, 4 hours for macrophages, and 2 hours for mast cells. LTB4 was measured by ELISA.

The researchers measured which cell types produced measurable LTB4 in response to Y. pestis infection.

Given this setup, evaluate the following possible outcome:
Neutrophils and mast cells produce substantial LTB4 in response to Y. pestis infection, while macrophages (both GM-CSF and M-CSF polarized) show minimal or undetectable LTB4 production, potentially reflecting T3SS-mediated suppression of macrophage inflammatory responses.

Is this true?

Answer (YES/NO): NO